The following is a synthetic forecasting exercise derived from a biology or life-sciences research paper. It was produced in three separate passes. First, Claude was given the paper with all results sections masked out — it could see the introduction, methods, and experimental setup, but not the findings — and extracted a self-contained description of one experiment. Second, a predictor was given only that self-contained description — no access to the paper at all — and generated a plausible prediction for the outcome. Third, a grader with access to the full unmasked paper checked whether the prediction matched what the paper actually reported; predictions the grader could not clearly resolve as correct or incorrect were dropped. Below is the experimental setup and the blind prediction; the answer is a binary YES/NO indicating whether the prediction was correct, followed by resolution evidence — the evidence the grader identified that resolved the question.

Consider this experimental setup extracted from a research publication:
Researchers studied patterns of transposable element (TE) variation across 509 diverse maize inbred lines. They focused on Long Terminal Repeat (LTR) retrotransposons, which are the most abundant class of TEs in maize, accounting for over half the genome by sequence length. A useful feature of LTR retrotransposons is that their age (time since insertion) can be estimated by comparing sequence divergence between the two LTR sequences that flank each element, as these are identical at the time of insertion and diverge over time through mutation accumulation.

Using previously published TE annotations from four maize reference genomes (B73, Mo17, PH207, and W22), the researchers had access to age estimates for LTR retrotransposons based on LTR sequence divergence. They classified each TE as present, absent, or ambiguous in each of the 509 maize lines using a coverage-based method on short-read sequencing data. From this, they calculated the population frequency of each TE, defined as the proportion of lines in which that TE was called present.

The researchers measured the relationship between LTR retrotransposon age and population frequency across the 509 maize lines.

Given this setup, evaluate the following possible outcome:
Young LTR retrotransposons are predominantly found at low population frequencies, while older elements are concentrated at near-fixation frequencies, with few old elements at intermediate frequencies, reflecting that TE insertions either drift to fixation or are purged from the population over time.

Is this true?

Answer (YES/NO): NO